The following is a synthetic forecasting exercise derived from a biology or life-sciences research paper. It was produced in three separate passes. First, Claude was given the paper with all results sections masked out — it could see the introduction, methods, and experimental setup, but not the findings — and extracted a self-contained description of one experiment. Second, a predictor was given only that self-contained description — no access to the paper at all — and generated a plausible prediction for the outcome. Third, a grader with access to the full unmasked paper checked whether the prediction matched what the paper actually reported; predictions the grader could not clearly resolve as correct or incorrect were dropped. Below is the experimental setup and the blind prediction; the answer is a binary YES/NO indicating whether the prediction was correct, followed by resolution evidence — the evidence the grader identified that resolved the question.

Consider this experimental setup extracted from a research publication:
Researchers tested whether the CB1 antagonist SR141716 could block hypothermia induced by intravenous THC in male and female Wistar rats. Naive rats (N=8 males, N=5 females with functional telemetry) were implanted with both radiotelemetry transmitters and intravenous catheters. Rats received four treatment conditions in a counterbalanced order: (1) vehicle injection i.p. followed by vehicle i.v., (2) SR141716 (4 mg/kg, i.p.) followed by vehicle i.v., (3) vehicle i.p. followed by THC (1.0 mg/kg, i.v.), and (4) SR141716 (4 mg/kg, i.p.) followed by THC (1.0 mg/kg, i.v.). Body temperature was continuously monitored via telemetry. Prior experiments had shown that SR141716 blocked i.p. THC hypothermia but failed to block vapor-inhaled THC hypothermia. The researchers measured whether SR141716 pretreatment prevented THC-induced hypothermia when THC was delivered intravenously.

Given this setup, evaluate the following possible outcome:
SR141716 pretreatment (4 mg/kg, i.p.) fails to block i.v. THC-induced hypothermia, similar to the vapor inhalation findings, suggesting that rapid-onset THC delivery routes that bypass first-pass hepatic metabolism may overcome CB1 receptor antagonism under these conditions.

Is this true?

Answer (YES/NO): NO